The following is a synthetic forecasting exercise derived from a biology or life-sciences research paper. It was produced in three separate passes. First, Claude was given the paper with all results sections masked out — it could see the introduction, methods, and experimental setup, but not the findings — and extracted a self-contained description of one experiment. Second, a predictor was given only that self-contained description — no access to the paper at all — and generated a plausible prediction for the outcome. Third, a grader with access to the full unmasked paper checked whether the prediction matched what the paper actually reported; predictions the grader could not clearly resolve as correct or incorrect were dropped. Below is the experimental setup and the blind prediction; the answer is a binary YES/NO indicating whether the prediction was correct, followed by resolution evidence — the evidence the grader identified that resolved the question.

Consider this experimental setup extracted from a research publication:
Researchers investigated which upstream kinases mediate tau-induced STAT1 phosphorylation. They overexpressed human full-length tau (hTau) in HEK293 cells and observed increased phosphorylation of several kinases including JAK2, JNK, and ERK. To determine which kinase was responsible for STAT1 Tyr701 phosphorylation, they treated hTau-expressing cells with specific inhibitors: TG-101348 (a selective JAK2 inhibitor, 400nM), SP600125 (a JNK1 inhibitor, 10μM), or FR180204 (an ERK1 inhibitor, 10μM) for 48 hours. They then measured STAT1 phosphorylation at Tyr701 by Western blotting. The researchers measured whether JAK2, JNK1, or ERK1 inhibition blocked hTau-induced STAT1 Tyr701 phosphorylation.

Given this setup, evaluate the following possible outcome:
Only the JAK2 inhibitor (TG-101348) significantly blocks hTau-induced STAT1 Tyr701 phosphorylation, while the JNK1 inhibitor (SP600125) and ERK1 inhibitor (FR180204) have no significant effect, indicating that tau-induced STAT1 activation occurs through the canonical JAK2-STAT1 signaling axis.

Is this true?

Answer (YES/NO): YES